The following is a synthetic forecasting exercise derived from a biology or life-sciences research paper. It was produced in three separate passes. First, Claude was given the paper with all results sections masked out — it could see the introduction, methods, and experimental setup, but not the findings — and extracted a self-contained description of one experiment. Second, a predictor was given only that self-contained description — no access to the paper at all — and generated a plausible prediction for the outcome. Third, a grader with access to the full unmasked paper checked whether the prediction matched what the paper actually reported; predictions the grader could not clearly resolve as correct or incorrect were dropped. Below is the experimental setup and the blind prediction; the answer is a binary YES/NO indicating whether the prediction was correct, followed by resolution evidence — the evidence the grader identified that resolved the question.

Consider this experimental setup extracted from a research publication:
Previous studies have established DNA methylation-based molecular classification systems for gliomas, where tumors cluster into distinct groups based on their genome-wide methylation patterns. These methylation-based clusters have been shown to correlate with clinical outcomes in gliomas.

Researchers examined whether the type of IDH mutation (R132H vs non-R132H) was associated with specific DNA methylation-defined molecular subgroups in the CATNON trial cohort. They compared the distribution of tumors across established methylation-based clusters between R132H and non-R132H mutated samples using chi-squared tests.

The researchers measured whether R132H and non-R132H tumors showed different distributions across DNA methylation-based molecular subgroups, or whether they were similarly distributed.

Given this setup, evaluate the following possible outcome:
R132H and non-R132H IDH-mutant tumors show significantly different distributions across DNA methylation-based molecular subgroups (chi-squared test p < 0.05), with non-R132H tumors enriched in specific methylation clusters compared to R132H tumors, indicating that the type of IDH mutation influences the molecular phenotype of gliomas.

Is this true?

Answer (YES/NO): YES